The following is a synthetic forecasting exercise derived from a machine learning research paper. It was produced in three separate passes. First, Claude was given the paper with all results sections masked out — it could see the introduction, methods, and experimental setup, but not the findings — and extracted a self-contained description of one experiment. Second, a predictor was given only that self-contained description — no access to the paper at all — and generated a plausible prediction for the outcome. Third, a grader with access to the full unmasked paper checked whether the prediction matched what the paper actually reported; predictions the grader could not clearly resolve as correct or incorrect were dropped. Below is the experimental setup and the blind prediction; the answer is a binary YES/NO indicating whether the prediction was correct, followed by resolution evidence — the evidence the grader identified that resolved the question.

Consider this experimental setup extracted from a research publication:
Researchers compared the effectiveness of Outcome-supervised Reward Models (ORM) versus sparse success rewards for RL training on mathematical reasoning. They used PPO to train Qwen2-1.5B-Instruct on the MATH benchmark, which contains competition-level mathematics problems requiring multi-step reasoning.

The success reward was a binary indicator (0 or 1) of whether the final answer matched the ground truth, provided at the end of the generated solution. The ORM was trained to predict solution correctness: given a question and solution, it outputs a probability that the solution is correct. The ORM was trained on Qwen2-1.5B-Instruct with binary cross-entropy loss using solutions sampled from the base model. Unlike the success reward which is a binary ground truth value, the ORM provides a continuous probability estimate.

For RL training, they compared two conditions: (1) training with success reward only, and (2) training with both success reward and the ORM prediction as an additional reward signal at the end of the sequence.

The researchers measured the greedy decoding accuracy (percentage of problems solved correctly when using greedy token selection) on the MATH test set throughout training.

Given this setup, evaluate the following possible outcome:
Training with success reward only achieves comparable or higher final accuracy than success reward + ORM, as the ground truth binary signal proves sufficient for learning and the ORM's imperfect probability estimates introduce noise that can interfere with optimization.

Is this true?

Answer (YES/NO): YES